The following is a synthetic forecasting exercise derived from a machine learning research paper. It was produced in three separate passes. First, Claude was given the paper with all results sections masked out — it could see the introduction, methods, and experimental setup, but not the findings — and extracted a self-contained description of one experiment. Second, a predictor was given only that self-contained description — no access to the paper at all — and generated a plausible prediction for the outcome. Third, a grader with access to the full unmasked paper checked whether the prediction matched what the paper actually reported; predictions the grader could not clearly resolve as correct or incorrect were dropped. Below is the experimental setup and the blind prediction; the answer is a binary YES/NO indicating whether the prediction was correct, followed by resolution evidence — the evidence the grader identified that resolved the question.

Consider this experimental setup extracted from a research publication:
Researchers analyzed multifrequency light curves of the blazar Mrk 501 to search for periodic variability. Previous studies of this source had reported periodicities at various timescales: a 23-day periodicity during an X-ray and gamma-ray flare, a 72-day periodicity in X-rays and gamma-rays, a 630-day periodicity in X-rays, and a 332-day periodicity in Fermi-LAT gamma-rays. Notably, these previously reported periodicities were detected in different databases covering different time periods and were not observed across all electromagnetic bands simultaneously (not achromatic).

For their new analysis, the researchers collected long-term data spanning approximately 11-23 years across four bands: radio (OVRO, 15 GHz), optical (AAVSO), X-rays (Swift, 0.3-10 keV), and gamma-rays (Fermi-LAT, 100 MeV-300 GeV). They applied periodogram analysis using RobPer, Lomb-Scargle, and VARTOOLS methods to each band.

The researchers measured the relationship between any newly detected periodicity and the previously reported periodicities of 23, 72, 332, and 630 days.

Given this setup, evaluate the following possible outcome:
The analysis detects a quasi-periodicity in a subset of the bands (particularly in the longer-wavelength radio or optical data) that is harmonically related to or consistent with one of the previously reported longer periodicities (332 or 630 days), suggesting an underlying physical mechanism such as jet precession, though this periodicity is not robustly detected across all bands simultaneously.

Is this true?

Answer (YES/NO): NO